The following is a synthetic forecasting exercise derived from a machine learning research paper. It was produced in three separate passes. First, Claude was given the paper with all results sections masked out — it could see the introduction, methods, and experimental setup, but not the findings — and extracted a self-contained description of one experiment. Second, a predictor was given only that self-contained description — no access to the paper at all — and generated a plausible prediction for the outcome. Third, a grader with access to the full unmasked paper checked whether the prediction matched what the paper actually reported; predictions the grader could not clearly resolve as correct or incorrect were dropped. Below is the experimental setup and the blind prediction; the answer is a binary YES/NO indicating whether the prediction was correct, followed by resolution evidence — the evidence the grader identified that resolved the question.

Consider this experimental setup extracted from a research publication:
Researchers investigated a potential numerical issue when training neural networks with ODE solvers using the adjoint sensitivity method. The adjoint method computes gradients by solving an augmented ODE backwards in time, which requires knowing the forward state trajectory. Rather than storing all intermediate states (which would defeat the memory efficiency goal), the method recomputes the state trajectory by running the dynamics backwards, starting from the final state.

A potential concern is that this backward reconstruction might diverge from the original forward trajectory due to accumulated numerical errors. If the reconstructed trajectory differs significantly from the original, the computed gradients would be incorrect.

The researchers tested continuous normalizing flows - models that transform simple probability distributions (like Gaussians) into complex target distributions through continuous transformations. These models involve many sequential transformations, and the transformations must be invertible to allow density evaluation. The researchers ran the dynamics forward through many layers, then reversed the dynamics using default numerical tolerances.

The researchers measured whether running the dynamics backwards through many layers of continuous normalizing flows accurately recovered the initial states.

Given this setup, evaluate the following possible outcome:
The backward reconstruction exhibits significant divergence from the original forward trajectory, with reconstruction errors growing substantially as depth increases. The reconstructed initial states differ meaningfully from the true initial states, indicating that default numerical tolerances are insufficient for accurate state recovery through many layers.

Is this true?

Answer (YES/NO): NO